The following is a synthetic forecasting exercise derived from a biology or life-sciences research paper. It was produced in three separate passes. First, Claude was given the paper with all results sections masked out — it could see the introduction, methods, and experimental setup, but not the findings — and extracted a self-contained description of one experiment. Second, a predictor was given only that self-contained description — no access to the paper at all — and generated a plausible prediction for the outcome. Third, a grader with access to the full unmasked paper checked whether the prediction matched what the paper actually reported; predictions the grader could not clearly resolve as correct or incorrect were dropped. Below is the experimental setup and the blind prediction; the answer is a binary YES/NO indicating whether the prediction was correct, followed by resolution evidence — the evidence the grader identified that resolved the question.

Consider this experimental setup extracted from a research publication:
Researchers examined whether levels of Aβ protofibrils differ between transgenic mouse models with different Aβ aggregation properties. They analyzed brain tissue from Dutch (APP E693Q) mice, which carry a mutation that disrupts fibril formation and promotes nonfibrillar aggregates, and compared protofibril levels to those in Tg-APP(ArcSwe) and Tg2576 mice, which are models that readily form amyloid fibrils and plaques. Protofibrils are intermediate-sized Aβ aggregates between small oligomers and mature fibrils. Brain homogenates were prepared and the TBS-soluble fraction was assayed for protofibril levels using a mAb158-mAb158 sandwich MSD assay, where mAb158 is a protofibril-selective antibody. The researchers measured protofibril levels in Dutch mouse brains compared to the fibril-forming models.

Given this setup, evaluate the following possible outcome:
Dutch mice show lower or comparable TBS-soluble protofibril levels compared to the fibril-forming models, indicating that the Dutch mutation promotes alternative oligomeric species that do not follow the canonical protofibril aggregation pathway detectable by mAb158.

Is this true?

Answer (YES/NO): YES